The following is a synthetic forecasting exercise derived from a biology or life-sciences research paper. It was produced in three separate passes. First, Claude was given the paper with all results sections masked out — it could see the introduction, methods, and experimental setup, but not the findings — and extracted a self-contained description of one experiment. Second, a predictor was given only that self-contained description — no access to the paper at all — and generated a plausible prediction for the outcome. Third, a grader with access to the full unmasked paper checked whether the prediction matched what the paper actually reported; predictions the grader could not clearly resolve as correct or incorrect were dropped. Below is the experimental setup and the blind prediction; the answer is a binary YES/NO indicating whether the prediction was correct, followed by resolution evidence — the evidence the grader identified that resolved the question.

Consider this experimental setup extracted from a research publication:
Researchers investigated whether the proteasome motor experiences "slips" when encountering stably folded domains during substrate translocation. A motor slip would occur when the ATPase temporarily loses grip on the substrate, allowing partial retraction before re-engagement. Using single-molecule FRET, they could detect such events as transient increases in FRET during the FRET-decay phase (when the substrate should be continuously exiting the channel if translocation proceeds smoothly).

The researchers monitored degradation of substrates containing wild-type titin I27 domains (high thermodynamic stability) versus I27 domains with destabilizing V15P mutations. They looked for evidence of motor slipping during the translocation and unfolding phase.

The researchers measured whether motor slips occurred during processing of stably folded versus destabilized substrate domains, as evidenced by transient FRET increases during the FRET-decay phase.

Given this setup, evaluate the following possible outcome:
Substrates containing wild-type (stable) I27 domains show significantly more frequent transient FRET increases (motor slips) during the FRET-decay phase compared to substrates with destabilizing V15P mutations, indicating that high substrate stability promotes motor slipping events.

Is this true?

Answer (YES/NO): NO